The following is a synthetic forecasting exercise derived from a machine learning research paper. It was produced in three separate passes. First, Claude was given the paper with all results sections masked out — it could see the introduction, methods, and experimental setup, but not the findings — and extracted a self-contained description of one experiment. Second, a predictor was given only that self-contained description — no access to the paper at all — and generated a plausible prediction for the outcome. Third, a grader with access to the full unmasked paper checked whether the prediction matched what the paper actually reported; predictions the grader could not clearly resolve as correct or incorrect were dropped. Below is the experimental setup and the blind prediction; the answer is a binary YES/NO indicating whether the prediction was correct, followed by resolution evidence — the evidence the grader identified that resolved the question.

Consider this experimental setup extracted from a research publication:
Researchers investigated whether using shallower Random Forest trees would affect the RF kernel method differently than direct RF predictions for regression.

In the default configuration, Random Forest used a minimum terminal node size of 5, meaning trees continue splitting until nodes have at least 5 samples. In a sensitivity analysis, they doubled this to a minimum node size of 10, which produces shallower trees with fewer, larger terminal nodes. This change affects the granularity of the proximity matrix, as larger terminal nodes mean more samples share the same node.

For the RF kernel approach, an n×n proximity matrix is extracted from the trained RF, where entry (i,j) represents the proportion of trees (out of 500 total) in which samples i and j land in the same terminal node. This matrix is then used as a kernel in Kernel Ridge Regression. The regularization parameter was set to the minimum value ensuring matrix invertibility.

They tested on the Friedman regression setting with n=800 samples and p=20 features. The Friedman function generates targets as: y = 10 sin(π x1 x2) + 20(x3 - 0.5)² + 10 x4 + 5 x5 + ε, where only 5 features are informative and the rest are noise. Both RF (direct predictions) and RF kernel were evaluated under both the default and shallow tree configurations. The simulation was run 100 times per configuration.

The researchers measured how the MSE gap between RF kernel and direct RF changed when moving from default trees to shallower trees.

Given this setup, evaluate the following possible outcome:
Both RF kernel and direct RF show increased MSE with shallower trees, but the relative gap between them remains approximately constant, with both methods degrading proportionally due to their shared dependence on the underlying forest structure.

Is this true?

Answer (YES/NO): NO